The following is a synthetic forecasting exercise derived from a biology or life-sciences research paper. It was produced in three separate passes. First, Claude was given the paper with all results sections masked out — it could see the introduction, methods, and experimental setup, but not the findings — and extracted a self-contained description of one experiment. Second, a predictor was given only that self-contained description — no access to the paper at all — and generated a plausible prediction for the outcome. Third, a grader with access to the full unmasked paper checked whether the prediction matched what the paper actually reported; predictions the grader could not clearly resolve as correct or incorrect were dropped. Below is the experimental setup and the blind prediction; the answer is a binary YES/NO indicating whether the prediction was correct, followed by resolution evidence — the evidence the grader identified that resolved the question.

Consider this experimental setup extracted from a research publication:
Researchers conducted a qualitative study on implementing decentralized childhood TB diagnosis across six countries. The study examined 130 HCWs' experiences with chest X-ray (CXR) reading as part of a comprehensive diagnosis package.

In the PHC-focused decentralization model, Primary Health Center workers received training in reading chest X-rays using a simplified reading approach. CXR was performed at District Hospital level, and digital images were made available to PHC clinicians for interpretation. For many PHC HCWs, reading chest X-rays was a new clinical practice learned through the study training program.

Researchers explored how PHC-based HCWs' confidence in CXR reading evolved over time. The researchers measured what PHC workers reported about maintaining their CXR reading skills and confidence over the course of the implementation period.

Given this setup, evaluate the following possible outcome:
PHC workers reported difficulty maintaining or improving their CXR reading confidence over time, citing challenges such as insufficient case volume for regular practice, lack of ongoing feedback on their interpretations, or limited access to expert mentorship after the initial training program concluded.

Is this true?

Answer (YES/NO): YES